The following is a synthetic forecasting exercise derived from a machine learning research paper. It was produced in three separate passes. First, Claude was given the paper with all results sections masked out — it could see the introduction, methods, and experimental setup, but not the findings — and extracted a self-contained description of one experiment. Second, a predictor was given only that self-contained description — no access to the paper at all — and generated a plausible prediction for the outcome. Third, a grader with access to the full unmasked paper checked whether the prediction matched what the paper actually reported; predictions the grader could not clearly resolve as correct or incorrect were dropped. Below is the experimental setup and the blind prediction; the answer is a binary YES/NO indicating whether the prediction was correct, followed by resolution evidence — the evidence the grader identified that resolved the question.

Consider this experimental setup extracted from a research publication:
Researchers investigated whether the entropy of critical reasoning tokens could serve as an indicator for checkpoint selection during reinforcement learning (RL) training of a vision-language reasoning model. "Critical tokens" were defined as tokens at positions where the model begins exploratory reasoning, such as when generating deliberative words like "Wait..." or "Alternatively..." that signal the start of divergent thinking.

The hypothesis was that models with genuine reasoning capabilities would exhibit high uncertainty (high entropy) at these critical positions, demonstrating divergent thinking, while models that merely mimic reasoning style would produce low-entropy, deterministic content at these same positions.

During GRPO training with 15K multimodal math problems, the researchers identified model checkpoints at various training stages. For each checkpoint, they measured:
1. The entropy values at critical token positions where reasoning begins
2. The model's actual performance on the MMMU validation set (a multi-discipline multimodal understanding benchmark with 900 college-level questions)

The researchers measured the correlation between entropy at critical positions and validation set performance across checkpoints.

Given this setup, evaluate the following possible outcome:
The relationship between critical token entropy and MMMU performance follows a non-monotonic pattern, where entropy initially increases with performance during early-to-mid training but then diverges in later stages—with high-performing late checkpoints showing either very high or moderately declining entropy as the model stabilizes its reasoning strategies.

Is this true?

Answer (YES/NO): NO